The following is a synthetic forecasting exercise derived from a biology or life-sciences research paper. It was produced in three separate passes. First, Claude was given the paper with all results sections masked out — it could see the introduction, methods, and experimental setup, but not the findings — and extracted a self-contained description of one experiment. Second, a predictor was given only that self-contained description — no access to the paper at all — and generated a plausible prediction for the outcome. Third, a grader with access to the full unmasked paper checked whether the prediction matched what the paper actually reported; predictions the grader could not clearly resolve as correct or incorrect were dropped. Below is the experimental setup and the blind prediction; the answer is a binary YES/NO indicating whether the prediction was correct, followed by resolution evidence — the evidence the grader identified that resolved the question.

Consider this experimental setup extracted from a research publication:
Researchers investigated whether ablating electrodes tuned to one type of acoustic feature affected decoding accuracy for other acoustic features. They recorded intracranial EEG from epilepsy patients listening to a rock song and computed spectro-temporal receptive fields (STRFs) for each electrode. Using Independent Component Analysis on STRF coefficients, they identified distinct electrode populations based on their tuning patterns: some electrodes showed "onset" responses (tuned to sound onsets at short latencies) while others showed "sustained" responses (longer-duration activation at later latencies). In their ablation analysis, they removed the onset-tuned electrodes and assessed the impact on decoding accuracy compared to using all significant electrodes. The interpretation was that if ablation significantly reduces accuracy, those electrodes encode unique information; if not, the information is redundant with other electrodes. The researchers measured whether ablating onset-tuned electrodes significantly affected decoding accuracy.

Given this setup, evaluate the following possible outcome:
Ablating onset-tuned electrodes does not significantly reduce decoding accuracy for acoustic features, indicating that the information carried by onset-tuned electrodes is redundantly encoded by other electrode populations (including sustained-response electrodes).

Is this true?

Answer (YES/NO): NO